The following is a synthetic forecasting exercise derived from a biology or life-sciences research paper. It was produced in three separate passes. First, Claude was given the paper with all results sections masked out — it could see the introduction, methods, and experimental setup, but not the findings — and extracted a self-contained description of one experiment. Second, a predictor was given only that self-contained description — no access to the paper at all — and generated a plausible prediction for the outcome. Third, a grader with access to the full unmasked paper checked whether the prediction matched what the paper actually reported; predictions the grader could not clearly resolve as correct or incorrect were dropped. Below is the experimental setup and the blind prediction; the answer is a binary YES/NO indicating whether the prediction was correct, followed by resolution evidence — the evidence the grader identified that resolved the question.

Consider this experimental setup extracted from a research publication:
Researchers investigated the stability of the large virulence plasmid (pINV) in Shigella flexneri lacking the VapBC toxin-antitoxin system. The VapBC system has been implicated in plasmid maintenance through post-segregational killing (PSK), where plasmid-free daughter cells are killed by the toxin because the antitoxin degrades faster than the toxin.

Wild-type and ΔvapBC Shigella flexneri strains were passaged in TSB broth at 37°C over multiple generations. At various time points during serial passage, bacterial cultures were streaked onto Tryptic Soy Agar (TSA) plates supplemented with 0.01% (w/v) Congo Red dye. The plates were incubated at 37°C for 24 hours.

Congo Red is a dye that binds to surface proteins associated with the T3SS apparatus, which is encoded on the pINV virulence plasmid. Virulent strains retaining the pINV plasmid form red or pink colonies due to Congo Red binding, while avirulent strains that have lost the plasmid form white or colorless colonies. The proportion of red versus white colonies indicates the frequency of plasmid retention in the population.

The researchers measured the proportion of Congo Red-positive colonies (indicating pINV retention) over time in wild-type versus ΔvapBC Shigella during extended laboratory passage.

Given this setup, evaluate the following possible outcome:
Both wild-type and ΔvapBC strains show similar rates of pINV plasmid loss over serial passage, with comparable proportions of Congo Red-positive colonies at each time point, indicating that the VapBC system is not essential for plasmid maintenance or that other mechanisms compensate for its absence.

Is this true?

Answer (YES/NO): YES